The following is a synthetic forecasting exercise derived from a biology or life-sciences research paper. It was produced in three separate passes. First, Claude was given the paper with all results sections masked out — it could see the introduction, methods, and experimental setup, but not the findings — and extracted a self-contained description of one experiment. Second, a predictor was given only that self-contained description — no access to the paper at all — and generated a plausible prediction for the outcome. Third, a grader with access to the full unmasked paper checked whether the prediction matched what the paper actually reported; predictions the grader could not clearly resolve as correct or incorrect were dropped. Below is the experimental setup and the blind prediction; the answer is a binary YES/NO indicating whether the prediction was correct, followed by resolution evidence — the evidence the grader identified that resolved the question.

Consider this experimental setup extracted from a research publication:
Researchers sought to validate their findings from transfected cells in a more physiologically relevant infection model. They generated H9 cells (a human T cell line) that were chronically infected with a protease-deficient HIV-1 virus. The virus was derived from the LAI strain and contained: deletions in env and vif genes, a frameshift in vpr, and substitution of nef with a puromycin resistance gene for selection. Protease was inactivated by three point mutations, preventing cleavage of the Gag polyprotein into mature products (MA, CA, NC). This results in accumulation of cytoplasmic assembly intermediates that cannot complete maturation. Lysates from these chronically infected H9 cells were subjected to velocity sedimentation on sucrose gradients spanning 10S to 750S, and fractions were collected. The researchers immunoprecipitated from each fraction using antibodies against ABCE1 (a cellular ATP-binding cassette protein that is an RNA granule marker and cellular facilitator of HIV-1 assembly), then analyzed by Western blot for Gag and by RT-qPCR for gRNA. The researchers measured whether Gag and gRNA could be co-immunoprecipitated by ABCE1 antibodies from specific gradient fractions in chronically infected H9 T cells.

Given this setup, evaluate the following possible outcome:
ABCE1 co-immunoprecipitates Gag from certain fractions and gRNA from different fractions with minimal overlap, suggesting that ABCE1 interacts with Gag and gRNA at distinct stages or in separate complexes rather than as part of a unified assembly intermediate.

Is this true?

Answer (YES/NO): NO